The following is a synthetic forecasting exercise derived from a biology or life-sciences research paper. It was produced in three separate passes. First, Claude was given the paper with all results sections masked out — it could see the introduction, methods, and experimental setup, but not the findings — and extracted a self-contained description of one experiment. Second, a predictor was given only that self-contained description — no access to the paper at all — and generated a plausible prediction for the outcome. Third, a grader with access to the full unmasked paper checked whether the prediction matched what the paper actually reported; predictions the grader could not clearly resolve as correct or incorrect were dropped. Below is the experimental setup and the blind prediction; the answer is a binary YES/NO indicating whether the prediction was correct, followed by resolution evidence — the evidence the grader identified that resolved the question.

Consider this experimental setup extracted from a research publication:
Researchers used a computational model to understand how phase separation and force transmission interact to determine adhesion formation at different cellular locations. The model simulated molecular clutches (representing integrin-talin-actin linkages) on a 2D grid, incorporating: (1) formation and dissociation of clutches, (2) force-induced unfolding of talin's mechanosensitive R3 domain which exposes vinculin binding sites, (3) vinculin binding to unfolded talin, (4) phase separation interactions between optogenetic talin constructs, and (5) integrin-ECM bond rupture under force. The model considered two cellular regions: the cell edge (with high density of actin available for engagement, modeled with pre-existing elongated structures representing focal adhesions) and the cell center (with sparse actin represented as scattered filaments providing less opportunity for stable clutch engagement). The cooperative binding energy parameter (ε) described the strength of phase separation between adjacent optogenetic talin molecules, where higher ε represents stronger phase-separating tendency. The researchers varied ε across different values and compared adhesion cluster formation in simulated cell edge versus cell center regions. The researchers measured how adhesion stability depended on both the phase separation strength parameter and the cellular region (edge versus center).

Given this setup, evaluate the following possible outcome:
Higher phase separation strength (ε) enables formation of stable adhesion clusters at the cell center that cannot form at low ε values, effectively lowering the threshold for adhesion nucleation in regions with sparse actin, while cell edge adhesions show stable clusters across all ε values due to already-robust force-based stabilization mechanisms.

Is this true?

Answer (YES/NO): YES